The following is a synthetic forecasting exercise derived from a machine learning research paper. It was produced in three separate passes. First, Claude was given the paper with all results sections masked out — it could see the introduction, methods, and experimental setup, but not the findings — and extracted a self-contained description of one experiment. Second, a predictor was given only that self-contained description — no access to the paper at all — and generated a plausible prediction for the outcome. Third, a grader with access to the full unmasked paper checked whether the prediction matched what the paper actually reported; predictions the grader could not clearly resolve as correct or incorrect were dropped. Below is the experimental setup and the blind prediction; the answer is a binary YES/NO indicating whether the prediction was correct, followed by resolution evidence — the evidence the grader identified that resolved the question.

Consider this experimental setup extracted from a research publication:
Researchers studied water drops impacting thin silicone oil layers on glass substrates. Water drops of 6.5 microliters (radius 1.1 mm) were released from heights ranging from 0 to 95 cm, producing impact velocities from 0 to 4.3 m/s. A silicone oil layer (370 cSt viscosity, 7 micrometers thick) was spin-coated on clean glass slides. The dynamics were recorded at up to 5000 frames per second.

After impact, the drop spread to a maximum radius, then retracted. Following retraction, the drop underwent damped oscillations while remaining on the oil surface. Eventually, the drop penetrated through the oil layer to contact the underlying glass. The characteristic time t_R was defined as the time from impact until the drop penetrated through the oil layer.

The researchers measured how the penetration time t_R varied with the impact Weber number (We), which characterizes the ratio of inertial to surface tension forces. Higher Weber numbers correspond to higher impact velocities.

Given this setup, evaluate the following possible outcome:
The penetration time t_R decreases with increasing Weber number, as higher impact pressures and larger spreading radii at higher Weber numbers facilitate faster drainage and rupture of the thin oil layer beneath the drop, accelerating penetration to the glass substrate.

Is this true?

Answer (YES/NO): NO